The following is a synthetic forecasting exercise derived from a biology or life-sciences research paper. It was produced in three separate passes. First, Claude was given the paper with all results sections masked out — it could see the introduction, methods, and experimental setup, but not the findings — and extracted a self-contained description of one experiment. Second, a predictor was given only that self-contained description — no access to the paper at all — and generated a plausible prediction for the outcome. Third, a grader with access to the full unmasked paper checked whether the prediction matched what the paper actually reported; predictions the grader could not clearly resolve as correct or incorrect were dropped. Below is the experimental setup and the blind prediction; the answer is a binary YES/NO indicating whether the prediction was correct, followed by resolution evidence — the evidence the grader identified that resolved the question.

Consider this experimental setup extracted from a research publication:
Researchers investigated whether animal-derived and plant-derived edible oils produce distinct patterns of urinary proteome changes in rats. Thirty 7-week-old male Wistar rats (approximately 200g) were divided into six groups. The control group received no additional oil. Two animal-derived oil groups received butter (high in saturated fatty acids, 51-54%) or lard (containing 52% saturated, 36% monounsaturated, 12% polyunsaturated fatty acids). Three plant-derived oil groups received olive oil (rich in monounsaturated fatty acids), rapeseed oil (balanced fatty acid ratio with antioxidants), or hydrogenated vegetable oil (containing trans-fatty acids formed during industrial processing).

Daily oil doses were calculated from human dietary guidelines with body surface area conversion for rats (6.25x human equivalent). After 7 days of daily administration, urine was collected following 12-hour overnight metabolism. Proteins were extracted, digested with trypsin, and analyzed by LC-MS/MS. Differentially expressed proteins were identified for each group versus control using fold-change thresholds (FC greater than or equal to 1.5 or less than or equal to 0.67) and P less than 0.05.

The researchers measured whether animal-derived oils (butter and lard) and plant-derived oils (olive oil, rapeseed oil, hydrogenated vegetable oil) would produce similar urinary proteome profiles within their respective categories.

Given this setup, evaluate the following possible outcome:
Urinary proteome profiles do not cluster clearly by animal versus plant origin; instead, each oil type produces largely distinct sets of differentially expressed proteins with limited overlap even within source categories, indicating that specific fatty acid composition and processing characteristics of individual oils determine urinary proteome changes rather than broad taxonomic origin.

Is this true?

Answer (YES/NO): YES